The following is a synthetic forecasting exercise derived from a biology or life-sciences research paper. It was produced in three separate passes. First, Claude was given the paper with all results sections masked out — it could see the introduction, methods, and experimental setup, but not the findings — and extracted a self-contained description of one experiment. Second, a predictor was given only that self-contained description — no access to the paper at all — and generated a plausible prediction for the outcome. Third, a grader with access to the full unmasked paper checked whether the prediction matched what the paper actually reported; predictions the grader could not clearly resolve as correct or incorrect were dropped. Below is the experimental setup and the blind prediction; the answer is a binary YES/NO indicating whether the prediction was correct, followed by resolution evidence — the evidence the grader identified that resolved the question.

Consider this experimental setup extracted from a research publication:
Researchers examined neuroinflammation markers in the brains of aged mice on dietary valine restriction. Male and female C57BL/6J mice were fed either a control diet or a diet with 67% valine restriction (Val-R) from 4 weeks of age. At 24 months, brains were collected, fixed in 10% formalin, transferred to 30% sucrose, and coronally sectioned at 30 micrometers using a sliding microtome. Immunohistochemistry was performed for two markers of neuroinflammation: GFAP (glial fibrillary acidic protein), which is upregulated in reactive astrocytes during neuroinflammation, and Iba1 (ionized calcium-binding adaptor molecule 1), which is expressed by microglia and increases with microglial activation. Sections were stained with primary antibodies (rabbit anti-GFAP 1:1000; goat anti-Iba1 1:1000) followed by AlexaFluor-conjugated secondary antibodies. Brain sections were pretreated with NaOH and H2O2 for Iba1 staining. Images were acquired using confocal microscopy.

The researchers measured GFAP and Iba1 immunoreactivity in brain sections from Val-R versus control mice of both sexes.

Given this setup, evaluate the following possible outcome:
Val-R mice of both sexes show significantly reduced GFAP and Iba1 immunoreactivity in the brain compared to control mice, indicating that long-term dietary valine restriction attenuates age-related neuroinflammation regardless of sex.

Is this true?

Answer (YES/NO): NO